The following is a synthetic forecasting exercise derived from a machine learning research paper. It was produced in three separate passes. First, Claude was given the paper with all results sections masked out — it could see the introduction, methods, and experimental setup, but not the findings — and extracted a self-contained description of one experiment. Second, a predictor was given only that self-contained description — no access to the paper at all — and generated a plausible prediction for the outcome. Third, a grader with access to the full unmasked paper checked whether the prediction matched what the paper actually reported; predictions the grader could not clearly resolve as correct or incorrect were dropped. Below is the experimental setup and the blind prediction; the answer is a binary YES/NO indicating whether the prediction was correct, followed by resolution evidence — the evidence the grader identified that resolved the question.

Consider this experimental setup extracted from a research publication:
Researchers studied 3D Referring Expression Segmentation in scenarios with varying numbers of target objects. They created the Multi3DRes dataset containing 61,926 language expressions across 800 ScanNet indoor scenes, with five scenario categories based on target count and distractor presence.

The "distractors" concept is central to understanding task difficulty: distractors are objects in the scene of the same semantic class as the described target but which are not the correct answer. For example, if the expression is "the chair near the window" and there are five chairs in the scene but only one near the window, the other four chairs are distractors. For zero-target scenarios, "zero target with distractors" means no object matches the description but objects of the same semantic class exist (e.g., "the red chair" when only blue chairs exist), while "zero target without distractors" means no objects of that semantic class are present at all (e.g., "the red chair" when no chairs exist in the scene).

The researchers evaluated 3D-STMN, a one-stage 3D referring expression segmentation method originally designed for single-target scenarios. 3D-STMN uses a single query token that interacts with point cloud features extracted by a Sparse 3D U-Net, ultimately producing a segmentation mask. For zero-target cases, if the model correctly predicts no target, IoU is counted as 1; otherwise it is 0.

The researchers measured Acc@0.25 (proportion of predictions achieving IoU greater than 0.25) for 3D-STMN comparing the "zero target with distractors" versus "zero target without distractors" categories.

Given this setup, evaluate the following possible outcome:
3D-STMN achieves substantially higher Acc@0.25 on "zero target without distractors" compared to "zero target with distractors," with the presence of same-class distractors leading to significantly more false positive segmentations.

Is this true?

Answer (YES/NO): YES